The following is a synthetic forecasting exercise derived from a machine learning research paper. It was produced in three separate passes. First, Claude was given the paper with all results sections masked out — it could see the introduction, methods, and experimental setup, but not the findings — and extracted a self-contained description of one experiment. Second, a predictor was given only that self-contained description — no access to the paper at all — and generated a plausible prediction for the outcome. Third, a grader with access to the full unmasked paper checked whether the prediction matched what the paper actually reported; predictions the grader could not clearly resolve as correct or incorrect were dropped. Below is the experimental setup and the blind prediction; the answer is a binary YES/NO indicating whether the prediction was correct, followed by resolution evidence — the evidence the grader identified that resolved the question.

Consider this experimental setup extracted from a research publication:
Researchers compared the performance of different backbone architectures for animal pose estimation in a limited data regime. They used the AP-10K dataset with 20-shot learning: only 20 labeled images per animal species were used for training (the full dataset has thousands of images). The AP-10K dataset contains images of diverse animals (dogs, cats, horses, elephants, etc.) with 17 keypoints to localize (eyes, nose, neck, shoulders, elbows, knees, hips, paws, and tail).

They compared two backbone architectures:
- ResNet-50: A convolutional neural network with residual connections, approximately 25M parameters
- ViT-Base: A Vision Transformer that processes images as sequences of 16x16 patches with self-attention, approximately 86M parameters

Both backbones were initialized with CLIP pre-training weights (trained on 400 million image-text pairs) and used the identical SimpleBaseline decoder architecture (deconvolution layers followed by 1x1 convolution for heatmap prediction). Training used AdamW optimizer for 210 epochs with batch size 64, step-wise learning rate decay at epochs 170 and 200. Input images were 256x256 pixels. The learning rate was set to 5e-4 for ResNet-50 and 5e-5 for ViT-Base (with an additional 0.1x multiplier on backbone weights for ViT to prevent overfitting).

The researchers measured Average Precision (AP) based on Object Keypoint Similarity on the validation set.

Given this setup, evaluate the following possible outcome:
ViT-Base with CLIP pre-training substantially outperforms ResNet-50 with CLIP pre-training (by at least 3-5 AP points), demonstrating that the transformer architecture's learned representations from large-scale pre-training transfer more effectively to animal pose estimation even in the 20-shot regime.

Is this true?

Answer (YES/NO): YES